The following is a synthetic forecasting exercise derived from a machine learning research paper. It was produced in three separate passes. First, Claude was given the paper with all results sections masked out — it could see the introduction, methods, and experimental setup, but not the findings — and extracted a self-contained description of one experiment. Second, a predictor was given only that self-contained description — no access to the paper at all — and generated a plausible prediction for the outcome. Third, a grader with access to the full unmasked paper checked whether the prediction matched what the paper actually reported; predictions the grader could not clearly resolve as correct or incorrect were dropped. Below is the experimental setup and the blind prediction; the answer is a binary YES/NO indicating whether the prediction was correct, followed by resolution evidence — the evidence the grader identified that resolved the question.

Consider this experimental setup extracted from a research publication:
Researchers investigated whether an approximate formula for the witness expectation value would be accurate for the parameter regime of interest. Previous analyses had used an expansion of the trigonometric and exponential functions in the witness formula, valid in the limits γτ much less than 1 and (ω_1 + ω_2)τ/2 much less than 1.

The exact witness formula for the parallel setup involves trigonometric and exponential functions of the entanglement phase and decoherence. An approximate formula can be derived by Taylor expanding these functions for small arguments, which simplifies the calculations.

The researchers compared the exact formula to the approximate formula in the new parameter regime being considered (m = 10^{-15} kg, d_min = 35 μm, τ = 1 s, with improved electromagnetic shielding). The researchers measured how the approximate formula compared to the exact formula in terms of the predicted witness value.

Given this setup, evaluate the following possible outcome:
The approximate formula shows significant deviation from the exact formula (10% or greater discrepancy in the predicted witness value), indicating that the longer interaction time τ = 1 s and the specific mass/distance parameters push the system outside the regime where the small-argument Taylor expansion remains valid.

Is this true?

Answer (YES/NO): NO